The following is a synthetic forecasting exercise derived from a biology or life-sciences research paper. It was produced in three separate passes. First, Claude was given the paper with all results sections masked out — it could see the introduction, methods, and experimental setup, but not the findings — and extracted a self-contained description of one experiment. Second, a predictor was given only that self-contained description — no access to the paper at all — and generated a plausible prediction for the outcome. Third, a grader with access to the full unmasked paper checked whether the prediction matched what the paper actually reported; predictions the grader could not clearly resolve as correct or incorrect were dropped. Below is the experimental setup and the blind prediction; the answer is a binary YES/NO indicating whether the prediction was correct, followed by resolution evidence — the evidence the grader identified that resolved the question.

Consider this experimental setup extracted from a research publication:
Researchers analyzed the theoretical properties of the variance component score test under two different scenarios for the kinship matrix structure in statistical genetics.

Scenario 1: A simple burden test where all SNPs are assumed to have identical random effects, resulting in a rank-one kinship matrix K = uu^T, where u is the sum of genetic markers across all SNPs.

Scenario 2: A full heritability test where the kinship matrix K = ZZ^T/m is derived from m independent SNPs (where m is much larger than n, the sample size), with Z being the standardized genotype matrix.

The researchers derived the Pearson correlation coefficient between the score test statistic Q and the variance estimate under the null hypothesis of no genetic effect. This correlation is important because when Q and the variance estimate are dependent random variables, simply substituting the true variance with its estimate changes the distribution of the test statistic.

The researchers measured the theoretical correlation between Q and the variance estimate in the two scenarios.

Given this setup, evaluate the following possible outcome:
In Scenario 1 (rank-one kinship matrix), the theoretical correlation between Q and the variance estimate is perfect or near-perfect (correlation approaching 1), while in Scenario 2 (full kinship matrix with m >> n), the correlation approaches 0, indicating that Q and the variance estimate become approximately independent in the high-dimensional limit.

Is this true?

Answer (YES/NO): NO